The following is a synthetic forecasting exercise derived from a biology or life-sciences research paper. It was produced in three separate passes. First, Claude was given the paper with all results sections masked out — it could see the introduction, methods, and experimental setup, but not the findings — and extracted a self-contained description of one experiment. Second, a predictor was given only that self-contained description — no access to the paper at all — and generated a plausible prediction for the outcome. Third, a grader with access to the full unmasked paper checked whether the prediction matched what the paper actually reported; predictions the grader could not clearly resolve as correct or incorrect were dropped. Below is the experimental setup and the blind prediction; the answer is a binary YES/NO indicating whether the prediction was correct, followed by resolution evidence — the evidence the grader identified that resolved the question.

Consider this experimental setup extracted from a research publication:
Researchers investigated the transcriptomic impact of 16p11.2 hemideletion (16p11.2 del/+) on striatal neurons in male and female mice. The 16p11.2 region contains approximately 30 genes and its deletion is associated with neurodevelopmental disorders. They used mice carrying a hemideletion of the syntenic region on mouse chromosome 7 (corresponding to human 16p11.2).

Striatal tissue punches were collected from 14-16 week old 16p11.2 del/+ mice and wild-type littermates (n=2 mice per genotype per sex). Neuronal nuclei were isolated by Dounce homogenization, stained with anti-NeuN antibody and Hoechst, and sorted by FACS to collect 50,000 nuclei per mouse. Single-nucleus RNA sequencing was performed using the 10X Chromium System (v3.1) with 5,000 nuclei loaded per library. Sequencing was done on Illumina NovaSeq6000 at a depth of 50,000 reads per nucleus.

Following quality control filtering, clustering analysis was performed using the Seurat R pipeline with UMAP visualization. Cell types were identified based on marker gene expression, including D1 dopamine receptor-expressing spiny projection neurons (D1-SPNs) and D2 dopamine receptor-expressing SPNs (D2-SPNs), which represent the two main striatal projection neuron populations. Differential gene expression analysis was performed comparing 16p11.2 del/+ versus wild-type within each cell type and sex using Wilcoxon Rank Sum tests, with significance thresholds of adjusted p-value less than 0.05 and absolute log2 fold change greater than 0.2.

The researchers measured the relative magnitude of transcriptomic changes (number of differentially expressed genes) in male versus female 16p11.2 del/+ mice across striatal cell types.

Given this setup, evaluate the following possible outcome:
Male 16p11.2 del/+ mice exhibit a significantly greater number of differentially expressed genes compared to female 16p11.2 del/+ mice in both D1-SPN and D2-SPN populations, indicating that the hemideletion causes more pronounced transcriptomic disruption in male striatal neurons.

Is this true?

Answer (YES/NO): YES